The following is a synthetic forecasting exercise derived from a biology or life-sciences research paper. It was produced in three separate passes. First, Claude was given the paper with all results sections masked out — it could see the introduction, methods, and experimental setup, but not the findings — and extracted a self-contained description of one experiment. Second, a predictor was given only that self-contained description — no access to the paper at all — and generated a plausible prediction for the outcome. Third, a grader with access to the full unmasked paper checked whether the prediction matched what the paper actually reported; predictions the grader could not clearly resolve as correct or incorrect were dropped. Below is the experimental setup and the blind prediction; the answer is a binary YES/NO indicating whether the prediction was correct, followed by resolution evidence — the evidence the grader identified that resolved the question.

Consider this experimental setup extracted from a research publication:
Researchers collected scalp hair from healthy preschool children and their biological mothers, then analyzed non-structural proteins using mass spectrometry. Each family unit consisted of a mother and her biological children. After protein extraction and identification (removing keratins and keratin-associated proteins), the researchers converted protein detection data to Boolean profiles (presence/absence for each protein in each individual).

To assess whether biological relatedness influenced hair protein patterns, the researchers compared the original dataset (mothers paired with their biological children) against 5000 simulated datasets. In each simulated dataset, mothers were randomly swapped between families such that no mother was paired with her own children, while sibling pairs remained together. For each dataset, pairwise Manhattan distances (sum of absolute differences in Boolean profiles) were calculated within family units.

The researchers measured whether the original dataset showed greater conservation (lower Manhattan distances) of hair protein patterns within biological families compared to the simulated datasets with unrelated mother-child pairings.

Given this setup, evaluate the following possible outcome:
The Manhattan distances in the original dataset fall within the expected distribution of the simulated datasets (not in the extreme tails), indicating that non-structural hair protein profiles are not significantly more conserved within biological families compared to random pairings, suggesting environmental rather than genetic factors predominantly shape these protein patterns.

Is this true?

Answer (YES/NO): NO